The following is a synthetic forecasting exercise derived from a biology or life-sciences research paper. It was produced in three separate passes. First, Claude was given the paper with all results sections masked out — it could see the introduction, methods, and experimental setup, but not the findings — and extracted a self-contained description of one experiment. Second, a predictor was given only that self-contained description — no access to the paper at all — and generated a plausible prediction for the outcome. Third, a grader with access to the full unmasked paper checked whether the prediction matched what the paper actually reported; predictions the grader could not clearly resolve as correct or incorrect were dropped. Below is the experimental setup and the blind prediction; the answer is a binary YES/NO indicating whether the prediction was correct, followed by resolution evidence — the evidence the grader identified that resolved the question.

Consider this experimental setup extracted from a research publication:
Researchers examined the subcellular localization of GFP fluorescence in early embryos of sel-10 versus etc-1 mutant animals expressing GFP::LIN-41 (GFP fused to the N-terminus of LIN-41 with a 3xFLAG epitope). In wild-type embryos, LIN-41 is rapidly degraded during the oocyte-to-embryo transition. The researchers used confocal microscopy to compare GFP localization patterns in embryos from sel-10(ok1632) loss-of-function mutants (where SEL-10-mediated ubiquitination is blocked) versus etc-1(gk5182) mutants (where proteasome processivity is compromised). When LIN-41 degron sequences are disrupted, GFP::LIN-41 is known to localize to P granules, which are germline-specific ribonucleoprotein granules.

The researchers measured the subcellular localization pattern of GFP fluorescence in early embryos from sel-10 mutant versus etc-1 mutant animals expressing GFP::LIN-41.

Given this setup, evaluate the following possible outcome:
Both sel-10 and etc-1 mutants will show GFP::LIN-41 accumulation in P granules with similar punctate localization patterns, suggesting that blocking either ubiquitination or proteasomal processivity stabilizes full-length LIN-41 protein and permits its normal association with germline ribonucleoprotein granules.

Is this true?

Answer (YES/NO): NO